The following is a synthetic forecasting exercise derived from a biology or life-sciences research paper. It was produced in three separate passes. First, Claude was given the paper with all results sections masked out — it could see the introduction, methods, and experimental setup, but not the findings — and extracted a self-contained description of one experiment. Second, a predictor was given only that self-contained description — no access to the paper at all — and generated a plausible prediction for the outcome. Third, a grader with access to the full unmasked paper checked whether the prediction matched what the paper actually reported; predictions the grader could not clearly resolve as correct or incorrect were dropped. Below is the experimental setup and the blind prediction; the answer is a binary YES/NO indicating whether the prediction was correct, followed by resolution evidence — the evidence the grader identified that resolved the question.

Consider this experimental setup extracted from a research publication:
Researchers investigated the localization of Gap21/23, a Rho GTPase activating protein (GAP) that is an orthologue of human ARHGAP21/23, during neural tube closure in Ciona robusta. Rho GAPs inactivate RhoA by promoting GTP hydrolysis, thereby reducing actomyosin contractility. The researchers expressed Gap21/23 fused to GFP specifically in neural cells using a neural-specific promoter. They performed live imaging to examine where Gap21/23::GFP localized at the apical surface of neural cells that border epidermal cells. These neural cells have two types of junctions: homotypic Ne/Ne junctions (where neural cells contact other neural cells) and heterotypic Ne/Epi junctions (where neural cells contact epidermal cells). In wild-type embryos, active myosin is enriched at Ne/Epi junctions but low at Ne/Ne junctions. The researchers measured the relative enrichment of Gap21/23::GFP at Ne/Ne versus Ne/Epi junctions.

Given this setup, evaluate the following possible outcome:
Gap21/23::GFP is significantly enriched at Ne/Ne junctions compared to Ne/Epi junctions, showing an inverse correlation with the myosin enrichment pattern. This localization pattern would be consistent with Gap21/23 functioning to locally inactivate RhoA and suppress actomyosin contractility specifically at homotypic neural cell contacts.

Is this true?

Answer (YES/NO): YES